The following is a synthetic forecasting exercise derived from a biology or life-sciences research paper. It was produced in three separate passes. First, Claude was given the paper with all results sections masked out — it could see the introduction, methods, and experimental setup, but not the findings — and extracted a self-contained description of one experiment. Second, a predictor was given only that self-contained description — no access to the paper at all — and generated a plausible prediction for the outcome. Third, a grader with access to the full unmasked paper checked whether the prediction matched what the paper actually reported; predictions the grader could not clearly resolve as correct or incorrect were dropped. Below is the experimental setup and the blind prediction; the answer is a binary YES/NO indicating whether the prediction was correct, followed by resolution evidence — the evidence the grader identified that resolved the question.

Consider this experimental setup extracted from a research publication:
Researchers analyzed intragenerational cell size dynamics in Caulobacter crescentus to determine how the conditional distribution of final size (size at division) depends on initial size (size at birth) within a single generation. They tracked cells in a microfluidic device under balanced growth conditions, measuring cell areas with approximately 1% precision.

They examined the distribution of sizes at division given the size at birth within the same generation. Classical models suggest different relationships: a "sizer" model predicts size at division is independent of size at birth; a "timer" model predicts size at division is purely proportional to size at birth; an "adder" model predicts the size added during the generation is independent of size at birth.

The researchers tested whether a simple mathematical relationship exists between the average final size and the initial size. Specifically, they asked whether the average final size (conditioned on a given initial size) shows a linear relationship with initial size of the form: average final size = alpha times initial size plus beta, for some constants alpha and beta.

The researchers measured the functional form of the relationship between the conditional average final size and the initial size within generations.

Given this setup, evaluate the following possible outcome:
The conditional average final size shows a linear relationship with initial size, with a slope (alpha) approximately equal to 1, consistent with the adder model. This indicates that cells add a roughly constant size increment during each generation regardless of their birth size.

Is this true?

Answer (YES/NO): NO